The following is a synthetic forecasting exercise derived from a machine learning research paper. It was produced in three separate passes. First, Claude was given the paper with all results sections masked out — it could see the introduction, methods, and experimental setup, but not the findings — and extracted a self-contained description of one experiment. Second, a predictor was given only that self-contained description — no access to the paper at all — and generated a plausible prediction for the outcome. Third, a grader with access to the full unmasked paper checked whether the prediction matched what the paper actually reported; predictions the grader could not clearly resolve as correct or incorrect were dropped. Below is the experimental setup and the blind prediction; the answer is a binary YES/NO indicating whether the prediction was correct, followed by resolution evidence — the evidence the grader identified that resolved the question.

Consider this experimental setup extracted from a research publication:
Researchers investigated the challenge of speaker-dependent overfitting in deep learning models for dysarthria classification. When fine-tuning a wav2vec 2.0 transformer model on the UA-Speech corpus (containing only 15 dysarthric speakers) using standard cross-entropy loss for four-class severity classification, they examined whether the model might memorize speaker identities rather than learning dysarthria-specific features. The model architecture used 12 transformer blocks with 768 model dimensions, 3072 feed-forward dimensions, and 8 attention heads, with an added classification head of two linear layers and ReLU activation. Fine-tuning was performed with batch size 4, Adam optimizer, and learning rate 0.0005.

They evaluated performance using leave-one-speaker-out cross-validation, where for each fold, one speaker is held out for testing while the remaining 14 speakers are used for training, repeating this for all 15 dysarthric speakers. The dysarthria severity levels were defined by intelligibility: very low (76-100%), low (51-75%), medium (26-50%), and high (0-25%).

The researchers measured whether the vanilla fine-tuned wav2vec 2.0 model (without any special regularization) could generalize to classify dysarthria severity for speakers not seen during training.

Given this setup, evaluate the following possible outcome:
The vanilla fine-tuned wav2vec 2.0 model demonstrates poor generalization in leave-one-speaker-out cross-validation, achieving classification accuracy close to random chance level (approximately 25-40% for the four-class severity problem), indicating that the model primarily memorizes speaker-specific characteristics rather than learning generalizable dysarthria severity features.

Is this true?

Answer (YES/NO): NO